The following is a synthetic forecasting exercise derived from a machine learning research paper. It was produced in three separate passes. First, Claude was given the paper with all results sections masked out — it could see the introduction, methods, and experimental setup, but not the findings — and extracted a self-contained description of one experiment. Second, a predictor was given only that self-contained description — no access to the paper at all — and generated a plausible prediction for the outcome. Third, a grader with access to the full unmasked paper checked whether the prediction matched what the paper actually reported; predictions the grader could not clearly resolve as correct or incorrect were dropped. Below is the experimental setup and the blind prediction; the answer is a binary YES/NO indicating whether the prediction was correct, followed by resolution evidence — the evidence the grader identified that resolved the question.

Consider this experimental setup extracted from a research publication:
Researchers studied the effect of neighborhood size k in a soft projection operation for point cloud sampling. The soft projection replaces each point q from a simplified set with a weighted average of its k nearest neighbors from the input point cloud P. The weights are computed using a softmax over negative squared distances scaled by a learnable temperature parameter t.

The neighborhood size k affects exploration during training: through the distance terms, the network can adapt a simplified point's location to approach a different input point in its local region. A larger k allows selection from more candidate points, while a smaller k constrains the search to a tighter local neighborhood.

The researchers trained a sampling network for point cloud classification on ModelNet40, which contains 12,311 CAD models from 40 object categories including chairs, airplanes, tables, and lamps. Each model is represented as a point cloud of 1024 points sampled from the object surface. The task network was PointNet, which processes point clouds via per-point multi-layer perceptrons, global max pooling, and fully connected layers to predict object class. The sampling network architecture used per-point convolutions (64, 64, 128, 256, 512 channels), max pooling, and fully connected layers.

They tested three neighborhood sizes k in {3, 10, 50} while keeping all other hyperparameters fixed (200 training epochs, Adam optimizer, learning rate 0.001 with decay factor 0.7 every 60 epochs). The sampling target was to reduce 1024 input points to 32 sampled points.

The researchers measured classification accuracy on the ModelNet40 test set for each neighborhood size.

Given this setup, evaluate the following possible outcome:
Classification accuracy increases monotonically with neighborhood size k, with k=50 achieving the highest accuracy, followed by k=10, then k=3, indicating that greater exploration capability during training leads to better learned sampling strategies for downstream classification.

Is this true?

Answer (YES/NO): NO